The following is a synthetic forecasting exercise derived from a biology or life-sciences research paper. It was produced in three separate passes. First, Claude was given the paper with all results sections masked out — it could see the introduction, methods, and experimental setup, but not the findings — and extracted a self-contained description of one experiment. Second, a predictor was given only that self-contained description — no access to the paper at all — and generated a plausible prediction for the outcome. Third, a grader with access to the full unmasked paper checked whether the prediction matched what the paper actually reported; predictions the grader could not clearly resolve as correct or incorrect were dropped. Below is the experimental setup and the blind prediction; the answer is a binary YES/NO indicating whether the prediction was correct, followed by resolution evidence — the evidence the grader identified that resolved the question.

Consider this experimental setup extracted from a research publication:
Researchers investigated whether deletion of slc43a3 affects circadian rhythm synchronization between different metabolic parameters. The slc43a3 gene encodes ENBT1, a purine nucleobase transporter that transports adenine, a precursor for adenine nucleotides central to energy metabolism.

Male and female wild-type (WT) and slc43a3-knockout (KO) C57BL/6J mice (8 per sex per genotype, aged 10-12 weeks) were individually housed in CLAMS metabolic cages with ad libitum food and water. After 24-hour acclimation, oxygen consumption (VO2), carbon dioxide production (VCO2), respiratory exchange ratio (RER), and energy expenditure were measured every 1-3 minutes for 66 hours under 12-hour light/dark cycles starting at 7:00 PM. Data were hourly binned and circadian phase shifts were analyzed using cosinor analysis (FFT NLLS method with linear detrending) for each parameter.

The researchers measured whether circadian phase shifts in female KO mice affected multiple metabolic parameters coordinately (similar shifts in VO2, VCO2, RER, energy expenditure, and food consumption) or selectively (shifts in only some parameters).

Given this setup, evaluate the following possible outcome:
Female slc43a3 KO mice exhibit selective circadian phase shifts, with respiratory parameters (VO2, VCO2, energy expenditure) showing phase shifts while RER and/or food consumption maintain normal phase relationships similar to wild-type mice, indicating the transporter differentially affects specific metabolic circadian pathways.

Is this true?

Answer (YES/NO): YES